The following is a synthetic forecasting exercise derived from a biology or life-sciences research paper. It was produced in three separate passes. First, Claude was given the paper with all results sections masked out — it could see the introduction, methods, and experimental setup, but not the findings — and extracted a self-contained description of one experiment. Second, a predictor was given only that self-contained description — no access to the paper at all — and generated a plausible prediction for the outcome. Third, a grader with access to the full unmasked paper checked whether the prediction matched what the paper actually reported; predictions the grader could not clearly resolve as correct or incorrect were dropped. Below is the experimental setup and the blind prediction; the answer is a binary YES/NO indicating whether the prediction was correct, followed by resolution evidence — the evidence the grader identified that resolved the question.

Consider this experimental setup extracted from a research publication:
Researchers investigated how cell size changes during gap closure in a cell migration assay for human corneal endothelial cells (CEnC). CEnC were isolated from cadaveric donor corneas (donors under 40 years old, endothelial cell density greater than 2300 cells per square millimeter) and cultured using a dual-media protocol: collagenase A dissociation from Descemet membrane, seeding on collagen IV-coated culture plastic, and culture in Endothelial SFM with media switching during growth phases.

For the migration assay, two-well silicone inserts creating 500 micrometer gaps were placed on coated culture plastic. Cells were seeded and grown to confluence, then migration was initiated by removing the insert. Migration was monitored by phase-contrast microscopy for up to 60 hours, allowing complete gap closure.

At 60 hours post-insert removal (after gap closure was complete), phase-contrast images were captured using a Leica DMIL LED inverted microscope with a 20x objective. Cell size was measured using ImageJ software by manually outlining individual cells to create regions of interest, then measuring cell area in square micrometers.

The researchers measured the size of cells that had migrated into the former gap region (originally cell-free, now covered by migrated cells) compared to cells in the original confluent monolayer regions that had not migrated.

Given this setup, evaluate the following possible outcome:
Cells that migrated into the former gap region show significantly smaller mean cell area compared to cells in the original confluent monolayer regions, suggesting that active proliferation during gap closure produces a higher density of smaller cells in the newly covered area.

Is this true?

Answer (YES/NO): NO